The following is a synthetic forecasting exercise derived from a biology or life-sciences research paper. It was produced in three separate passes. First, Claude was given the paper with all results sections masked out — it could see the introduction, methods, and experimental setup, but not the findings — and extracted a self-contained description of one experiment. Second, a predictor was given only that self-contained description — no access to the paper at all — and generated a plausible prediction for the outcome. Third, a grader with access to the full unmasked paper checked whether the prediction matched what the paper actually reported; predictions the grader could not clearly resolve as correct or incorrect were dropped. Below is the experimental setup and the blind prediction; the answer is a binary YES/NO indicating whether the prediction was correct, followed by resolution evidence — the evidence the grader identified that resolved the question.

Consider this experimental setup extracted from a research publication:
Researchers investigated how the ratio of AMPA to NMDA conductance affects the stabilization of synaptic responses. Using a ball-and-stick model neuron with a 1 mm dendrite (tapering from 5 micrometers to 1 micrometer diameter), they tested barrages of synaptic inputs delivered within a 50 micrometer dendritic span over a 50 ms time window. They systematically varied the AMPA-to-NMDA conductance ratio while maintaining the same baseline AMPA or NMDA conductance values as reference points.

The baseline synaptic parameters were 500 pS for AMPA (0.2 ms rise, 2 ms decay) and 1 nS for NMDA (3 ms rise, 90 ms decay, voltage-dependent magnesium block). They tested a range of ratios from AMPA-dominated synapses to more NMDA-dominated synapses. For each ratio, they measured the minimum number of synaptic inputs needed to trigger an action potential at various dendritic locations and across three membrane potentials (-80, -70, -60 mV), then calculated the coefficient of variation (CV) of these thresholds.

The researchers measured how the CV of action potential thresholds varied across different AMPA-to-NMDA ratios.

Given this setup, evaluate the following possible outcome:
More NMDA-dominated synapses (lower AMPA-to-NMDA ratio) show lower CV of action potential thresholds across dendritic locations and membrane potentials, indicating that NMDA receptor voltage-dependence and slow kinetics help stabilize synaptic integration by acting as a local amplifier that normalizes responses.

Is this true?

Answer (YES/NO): NO